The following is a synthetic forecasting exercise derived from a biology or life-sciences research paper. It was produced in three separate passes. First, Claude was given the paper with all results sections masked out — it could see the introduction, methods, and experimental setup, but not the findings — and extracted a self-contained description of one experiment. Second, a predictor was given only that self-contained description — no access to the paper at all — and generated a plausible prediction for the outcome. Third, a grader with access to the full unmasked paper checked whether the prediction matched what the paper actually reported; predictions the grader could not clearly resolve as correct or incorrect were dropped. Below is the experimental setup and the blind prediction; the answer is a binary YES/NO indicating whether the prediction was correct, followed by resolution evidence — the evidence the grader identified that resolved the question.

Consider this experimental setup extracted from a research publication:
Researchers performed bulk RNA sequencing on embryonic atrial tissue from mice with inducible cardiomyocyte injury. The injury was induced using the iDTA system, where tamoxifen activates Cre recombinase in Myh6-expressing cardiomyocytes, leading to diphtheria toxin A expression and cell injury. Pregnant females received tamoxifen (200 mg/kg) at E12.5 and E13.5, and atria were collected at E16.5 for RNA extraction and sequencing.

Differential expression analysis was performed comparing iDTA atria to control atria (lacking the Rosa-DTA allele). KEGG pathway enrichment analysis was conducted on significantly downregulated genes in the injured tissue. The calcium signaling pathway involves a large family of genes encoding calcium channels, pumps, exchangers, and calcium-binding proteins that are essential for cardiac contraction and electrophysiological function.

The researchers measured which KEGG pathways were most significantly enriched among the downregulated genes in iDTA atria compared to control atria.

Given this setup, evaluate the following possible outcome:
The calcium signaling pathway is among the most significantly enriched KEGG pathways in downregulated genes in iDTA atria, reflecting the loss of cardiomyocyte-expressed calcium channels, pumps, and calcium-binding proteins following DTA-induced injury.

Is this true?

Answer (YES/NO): YES